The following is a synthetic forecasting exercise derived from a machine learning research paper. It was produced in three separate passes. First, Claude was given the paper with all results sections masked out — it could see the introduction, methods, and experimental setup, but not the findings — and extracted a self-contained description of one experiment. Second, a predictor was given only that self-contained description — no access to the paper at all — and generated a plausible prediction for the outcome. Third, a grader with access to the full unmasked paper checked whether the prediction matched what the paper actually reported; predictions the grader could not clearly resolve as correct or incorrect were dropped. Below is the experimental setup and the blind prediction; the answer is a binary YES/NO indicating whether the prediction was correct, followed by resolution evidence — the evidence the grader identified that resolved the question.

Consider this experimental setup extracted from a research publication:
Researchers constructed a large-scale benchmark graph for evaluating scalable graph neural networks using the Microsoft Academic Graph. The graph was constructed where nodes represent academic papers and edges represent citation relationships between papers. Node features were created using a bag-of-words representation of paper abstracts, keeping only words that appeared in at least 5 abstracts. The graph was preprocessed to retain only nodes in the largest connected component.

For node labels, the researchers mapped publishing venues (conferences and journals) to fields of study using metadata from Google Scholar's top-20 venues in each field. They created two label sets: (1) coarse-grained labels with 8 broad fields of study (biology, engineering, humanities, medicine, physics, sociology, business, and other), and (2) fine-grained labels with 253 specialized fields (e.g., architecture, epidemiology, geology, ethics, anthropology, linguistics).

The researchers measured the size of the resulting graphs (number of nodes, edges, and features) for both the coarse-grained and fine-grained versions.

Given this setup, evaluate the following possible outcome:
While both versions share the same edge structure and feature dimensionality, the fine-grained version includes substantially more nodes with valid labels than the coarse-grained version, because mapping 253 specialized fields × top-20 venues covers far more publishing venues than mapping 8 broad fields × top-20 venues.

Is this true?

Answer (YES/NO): NO